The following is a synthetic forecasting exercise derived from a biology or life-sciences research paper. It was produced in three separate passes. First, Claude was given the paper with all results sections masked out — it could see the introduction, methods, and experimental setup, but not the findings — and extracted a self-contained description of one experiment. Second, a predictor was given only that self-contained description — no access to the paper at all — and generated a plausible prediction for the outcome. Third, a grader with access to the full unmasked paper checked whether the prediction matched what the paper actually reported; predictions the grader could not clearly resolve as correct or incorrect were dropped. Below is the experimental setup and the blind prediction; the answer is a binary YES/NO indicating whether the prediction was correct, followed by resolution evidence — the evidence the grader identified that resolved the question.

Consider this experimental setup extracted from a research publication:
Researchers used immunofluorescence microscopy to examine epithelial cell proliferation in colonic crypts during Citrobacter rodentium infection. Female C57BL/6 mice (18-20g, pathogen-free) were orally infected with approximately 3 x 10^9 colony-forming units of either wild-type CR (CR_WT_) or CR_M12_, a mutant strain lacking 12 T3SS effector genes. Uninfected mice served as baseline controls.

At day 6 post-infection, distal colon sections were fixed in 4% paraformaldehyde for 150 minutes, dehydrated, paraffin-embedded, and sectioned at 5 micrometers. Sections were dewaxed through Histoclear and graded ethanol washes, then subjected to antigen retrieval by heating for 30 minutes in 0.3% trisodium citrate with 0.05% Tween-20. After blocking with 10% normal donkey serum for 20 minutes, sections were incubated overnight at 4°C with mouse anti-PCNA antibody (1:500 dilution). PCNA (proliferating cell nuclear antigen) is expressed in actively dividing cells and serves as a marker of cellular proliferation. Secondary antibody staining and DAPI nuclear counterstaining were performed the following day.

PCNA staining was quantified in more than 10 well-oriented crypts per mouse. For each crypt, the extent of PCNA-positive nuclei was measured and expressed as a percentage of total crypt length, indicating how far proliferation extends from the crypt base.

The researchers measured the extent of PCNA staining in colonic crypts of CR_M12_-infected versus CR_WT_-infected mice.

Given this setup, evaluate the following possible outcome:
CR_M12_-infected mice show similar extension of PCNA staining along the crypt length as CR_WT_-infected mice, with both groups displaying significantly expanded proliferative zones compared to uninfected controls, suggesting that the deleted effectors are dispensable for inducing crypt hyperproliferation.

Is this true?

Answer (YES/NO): NO